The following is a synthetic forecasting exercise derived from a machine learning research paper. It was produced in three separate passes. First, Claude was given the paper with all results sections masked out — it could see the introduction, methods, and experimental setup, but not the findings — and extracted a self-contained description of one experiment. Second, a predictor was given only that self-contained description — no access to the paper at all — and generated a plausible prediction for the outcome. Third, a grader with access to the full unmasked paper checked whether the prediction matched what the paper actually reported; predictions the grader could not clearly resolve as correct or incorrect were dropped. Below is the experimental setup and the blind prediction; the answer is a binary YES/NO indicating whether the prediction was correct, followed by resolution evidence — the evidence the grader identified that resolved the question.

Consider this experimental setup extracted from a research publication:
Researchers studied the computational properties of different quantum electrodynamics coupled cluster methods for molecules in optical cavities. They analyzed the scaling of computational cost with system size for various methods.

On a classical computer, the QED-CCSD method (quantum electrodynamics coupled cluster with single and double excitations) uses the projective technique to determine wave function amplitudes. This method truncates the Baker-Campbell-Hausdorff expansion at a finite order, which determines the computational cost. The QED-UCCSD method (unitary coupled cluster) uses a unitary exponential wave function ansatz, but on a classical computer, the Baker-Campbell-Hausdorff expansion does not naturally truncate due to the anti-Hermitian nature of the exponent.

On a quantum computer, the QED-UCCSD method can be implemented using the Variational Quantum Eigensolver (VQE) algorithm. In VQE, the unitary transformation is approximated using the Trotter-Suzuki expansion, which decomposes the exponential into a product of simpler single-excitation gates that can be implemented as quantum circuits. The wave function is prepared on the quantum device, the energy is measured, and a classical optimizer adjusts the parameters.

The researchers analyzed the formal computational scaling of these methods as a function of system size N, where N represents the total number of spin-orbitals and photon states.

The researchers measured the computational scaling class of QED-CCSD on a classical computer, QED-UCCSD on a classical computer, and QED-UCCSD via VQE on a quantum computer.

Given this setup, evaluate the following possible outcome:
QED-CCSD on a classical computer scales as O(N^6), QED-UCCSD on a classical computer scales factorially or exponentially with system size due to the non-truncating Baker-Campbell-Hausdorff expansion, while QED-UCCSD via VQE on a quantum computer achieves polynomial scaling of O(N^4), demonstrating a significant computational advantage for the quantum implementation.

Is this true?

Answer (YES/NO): NO